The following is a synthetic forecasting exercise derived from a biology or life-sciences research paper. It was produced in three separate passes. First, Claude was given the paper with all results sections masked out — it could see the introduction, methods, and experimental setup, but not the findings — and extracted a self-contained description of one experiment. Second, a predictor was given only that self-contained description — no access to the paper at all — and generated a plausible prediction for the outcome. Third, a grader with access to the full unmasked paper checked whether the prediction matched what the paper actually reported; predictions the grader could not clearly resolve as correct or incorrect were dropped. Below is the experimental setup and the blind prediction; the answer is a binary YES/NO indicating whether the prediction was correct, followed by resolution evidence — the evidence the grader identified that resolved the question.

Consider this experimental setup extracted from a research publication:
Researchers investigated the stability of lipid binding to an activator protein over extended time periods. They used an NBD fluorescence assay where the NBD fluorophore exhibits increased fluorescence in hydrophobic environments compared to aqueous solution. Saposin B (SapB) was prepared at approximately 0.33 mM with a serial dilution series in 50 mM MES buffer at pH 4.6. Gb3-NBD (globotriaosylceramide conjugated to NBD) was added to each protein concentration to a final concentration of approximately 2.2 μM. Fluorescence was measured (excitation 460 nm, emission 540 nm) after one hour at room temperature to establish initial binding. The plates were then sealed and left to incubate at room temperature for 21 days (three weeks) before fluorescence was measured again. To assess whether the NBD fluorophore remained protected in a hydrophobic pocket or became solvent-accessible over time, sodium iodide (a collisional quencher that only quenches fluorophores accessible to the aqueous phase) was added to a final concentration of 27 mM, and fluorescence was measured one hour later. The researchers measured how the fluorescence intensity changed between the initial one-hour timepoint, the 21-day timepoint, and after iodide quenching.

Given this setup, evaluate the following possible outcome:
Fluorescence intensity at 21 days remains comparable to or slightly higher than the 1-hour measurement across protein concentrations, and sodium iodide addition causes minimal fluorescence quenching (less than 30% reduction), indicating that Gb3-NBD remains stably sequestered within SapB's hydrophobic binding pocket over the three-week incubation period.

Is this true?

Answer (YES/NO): YES